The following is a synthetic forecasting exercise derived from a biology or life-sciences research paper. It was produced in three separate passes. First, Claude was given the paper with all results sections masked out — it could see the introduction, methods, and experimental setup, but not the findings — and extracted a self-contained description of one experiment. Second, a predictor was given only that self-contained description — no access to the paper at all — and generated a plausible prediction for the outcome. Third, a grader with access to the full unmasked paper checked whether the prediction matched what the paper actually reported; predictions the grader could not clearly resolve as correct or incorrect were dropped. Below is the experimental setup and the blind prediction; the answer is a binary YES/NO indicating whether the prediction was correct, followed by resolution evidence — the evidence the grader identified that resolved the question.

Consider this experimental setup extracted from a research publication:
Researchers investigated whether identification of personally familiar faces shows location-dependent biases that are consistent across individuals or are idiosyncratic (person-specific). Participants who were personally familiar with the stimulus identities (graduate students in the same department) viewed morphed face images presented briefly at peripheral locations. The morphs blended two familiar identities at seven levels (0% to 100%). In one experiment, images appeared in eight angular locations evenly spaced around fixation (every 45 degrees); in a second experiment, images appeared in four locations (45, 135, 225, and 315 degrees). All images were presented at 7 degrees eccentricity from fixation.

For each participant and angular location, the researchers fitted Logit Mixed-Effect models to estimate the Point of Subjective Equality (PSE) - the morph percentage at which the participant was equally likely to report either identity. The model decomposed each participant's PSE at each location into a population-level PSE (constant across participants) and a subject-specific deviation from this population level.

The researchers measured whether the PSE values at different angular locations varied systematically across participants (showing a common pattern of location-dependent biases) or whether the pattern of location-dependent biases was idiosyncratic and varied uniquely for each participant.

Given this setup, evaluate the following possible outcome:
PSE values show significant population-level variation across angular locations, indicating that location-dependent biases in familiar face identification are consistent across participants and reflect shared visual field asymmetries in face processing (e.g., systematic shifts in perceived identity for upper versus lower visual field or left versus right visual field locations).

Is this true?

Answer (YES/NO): NO